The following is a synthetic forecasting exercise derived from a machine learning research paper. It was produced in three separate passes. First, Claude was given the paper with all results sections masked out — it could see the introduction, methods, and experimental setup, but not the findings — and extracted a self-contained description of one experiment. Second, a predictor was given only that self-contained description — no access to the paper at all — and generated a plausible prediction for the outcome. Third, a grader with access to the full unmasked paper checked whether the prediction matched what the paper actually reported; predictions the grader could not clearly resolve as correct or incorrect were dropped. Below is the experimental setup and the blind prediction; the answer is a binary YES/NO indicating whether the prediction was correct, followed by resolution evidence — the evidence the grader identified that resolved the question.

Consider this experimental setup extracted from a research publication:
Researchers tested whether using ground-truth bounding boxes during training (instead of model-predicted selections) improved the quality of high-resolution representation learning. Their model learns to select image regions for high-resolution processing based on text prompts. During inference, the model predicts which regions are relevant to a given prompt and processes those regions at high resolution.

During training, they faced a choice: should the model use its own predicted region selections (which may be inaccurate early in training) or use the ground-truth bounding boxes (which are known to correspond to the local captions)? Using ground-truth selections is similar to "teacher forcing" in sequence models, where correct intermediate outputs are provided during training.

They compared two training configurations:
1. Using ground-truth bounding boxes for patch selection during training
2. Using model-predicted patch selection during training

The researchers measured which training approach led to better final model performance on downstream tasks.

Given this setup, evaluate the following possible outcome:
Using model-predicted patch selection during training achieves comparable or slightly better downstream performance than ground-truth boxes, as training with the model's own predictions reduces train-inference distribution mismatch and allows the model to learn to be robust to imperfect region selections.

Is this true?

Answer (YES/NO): NO